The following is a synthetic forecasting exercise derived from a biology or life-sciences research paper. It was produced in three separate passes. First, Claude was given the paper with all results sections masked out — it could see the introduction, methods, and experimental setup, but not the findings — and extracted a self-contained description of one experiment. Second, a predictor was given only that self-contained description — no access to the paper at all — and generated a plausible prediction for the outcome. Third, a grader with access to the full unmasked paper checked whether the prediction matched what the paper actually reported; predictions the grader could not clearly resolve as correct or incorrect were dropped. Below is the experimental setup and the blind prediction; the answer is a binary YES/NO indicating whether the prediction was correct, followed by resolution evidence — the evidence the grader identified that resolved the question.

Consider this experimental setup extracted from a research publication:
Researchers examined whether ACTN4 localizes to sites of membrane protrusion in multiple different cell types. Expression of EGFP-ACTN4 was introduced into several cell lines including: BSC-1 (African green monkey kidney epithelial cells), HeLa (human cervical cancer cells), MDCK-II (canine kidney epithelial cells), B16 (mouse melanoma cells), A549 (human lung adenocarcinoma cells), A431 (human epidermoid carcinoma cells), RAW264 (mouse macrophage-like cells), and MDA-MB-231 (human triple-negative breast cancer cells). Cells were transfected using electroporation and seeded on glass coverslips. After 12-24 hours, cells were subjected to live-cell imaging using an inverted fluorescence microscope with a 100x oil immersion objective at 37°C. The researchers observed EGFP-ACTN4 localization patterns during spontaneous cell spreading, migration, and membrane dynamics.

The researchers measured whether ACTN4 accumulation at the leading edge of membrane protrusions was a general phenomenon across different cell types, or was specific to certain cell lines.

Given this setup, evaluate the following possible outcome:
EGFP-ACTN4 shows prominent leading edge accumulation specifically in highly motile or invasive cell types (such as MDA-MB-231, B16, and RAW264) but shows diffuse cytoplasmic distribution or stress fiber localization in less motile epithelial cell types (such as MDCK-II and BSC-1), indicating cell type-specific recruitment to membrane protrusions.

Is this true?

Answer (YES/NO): NO